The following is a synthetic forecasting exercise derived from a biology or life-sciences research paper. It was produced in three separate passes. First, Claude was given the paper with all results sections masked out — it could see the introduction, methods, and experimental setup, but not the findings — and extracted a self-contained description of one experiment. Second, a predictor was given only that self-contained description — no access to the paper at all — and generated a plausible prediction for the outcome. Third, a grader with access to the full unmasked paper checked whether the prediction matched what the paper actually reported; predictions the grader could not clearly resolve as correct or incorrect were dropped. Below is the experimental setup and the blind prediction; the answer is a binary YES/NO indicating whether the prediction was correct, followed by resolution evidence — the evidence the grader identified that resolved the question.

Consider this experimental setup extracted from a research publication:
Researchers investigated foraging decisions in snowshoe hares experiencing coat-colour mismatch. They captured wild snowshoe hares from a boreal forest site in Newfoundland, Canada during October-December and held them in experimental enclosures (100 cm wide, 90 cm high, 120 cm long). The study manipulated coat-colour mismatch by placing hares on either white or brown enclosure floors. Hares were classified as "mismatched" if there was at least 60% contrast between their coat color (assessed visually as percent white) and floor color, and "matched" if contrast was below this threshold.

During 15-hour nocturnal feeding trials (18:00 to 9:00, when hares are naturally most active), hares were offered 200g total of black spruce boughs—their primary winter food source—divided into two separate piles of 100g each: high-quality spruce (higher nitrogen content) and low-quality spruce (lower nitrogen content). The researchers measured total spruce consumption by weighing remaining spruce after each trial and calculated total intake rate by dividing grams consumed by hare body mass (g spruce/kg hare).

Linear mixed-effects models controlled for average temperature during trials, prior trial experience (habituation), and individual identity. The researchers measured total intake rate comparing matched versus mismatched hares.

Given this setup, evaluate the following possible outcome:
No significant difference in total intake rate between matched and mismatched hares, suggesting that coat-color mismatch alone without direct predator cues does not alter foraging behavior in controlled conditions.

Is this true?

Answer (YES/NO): YES